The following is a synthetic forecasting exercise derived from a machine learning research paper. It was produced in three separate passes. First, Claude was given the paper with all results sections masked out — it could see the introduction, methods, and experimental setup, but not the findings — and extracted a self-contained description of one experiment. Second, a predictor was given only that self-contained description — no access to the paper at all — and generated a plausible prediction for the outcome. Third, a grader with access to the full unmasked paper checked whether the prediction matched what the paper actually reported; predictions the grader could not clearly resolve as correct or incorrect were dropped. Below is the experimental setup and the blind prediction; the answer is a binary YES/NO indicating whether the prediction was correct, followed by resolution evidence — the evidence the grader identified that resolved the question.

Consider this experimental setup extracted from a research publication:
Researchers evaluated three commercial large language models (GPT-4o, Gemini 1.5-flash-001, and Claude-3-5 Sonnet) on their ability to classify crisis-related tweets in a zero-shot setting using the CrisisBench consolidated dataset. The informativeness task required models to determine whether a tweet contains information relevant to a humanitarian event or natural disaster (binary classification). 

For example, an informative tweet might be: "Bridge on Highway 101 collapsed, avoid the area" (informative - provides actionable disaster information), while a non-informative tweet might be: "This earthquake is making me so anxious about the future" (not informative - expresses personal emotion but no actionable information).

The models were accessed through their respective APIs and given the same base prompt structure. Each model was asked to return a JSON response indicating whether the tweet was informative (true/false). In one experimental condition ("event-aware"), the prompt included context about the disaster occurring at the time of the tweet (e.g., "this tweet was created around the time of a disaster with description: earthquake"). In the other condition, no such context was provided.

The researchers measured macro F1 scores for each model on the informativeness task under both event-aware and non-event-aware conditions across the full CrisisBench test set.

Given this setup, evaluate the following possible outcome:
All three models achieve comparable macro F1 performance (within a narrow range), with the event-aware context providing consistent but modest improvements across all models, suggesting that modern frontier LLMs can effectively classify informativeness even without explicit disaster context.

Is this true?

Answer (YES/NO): NO